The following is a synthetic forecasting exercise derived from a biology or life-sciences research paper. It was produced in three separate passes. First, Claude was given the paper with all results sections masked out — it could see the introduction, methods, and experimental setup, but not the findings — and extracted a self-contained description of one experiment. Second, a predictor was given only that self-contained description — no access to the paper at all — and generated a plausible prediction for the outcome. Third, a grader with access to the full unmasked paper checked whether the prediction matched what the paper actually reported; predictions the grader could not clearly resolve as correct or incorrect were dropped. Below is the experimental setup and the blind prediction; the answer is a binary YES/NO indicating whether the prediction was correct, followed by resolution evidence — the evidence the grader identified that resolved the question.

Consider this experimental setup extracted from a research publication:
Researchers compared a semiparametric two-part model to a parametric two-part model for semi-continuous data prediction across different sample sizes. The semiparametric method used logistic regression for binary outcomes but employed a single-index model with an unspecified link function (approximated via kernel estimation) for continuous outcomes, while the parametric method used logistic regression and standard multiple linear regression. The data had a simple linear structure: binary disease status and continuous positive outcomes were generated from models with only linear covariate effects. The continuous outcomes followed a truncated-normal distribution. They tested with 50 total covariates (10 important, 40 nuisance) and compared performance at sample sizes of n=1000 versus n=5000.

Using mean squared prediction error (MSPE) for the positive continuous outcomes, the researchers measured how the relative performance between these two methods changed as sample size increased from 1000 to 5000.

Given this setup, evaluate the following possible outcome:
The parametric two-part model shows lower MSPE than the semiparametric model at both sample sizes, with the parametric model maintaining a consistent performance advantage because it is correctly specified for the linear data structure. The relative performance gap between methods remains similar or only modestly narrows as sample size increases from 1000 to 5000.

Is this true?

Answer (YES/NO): NO